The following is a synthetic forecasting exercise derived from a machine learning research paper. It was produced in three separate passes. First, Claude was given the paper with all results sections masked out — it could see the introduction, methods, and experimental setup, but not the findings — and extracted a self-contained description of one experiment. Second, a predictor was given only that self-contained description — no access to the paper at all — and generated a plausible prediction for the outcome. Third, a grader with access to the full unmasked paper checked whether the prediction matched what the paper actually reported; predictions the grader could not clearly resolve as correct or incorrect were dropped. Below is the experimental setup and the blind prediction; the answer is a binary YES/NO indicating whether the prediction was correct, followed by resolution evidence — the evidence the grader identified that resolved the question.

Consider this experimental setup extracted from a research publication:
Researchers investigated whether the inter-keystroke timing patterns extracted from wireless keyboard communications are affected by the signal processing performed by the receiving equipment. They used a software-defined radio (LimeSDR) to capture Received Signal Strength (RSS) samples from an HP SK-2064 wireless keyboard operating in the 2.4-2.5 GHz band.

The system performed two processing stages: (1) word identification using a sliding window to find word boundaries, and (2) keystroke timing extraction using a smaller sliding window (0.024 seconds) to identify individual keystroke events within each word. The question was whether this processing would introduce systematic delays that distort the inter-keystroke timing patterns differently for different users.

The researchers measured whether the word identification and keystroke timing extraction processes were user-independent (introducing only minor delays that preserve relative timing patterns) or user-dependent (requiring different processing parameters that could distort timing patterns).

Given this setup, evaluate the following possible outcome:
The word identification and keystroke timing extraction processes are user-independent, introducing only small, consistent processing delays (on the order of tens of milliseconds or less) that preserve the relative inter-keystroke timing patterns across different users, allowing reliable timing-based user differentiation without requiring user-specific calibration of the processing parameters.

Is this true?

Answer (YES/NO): NO